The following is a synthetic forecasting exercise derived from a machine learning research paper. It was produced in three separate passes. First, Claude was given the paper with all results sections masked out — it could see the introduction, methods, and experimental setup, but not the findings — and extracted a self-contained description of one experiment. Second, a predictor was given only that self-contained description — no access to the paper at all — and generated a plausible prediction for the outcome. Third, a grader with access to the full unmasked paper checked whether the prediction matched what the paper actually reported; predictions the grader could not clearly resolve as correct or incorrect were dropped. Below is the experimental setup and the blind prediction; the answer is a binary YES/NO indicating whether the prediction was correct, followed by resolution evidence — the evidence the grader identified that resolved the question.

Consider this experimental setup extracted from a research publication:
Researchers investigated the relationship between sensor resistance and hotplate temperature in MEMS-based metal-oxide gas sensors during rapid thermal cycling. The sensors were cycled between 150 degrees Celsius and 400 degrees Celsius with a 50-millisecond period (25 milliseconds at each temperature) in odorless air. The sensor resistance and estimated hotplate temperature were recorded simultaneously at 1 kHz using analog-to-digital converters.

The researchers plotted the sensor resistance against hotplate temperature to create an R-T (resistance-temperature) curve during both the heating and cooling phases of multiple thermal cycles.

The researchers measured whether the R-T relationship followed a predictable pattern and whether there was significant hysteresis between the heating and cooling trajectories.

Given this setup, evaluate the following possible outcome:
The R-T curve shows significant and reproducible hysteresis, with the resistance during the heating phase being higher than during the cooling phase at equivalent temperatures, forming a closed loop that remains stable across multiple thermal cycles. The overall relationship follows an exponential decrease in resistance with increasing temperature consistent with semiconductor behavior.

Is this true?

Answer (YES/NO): NO